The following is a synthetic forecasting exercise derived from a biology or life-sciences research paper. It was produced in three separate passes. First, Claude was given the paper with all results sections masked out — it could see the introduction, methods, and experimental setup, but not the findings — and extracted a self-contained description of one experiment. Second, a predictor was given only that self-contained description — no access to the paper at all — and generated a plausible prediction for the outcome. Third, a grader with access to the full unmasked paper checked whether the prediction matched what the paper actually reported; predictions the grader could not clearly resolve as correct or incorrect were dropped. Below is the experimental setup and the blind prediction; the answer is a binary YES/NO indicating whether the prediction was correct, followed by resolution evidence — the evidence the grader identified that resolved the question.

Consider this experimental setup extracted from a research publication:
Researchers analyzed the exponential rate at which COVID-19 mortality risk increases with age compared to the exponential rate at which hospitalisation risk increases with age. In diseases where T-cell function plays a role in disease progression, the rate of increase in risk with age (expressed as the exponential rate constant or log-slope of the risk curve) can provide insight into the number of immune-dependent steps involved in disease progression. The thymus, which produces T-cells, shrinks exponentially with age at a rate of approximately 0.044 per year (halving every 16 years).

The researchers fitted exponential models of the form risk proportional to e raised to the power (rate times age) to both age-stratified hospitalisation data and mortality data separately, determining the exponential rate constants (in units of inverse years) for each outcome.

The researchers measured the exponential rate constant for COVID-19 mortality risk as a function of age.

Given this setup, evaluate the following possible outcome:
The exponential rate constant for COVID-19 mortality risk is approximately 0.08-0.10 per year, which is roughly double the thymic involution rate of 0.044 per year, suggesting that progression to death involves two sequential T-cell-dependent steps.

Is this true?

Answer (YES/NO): NO